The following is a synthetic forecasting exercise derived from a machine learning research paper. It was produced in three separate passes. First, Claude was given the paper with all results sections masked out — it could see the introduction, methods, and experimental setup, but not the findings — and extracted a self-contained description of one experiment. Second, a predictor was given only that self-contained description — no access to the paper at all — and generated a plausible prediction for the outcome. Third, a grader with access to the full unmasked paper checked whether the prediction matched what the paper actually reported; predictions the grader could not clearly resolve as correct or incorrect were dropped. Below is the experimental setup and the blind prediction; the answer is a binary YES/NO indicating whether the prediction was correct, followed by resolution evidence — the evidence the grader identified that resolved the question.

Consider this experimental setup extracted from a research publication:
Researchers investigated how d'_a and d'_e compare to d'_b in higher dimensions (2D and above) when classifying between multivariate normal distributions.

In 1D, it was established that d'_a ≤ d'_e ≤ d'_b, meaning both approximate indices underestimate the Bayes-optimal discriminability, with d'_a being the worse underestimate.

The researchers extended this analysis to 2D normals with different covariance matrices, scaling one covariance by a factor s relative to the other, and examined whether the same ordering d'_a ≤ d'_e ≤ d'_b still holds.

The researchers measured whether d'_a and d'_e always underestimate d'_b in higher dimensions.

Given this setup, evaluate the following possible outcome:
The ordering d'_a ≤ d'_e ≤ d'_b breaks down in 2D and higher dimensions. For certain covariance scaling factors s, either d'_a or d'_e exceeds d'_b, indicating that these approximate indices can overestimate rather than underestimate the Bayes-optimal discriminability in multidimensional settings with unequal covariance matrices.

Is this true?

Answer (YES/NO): YES